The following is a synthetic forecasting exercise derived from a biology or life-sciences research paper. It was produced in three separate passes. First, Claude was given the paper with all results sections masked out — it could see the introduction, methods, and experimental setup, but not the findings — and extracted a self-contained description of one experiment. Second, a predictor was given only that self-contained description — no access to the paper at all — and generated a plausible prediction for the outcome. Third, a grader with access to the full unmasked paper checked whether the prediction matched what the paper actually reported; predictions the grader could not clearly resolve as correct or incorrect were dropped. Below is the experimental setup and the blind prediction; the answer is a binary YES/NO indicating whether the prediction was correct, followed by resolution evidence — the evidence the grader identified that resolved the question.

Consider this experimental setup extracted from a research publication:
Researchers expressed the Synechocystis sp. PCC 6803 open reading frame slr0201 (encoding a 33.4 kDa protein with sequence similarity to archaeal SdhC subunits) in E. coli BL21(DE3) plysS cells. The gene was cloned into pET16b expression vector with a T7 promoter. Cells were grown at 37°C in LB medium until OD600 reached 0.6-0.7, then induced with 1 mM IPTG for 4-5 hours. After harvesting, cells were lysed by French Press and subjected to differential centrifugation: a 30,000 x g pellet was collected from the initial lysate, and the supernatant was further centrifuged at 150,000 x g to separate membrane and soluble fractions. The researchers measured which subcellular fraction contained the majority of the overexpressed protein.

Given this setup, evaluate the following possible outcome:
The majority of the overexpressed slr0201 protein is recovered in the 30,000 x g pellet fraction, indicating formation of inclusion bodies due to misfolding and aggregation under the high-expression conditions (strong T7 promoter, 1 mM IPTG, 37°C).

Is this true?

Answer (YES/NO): YES